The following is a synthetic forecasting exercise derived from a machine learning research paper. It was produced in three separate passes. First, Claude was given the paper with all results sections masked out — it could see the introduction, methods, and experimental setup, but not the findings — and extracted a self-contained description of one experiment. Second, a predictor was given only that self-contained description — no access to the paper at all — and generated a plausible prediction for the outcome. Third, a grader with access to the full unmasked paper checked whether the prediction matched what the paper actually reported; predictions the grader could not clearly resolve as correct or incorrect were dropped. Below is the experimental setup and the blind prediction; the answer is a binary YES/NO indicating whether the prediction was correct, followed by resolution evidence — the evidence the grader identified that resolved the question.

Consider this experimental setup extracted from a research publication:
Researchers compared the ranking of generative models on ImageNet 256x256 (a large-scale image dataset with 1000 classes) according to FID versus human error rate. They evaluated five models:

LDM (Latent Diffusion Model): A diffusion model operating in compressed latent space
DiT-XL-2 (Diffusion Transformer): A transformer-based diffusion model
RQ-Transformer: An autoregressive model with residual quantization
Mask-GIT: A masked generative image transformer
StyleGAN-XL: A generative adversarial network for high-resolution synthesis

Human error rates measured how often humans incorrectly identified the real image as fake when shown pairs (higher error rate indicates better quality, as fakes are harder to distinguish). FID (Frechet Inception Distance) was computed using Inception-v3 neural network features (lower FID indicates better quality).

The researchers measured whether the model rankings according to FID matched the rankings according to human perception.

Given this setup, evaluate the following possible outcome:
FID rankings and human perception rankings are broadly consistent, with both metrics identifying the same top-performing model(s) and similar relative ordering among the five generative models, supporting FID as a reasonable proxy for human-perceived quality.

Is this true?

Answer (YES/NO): NO